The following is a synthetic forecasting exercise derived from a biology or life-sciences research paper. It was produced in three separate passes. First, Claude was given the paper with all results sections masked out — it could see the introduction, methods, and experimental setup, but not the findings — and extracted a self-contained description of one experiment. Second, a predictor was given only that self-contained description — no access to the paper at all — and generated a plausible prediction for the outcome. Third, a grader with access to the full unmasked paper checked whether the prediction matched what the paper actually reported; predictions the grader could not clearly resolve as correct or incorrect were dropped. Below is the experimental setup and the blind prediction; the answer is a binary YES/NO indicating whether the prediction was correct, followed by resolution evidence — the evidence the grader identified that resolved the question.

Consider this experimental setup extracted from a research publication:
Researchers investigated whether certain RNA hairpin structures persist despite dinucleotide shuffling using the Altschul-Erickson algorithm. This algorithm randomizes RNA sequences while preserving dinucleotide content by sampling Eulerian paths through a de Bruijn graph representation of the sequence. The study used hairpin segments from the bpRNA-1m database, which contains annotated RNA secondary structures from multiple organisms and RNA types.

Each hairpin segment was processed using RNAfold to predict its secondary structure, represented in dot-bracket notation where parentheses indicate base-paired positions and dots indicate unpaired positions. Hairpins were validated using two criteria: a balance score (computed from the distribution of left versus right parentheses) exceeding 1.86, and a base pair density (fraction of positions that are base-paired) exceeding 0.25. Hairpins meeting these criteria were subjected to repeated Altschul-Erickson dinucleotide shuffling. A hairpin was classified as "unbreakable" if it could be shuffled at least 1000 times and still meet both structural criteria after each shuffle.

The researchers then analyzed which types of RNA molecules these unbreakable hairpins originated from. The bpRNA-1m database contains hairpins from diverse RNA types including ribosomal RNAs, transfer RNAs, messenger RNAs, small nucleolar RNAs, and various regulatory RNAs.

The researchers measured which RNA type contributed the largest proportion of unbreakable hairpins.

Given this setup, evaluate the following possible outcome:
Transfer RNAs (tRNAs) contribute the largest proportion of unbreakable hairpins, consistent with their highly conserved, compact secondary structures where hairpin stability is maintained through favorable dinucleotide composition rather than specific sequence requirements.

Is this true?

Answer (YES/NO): NO